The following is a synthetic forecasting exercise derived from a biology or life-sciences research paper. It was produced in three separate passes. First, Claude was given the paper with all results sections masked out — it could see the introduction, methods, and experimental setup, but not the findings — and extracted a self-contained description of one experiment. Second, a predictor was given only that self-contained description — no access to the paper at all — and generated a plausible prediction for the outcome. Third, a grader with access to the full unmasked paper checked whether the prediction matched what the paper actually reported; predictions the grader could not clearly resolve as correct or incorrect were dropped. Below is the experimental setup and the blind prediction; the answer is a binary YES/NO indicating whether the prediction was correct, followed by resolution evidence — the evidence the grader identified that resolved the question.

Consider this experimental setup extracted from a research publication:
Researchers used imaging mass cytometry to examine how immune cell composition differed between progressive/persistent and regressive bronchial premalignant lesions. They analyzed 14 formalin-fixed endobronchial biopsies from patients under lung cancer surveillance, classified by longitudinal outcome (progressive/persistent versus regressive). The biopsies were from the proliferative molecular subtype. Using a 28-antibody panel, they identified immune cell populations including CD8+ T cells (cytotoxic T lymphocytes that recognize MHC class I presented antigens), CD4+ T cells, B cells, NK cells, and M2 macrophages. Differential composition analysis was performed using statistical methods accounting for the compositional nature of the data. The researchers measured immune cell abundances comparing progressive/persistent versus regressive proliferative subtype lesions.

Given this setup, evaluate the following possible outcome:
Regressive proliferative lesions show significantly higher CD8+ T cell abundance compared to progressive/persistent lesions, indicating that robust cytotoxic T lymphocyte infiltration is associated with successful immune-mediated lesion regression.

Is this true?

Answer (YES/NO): YES